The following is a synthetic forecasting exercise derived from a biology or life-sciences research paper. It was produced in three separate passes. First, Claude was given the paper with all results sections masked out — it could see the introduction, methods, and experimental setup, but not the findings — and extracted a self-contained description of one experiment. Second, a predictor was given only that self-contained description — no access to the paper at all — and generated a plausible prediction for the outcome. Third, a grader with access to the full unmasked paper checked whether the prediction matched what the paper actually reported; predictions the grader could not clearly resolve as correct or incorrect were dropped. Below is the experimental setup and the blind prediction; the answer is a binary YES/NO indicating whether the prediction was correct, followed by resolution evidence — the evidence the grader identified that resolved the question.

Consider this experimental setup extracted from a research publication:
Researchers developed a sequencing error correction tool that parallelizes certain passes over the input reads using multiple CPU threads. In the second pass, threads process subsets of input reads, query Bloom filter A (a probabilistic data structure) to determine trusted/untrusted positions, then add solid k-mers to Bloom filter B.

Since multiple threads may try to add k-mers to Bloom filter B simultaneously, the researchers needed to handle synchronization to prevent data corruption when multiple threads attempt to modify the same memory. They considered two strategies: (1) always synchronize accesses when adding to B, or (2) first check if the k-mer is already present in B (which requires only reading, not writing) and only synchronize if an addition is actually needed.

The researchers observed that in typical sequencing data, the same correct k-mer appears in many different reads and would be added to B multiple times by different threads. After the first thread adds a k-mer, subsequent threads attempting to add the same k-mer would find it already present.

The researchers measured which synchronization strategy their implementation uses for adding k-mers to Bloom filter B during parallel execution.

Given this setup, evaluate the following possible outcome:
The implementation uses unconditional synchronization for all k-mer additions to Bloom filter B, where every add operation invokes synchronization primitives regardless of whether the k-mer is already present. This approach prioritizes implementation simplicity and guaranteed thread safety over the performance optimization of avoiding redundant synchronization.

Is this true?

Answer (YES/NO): NO